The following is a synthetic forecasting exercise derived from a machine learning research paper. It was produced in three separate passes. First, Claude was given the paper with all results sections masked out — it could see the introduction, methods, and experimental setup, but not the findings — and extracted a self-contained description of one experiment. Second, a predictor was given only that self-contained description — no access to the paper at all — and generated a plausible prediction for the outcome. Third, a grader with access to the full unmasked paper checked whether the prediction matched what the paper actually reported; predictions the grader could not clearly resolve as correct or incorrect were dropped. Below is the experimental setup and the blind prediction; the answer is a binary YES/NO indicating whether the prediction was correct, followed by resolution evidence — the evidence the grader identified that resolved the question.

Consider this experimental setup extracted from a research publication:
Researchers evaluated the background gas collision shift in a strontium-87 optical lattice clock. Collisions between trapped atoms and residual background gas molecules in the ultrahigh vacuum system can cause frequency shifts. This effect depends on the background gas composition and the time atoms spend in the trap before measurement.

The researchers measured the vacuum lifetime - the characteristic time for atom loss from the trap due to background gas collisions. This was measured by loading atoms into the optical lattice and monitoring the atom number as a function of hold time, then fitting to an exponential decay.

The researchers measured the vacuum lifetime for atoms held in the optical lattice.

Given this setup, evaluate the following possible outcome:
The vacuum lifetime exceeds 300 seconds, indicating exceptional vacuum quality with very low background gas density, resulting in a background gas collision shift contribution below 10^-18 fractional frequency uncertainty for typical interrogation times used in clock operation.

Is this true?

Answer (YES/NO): NO